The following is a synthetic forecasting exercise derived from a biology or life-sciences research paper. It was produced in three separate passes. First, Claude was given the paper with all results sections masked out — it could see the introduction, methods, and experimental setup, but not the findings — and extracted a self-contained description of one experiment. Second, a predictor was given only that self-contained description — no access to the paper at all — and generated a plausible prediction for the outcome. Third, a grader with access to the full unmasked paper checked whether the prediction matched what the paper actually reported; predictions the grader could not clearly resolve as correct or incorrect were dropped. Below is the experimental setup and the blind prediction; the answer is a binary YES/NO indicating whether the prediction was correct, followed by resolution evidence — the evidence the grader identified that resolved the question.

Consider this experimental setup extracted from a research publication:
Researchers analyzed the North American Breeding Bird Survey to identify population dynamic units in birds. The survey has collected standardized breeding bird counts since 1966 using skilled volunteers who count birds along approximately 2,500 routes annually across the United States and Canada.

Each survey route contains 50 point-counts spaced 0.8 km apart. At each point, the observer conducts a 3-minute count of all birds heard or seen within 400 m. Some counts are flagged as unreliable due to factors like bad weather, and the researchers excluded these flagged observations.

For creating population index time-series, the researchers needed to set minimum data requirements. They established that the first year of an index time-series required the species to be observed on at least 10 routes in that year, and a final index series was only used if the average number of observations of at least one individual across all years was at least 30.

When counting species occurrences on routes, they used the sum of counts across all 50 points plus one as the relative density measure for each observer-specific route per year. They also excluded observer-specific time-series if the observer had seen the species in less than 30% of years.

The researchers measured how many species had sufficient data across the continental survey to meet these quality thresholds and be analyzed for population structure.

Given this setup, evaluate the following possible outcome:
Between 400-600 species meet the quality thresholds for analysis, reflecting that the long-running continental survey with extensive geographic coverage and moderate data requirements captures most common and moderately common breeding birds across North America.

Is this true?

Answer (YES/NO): NO